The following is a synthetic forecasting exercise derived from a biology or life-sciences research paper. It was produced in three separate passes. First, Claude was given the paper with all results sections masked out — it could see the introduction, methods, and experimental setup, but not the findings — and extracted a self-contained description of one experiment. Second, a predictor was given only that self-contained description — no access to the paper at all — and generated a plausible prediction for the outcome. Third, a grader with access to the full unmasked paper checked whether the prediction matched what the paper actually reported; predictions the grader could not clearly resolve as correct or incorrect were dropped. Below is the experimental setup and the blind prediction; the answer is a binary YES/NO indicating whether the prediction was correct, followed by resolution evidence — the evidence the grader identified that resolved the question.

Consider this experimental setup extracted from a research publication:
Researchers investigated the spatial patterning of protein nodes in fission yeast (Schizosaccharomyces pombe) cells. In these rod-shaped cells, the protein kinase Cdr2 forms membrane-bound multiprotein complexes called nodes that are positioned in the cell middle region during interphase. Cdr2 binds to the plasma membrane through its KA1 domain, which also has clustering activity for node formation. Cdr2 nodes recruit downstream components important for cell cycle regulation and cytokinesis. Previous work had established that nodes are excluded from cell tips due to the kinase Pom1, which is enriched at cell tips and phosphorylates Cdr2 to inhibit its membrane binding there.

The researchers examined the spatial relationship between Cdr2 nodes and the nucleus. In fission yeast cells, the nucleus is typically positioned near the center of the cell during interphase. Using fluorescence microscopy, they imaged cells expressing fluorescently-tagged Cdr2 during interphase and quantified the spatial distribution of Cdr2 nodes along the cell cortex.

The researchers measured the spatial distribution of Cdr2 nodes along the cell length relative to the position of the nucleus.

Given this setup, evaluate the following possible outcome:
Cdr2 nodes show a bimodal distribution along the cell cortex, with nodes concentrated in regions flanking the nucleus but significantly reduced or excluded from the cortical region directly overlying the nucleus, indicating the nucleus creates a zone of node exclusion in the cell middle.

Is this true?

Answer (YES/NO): NO